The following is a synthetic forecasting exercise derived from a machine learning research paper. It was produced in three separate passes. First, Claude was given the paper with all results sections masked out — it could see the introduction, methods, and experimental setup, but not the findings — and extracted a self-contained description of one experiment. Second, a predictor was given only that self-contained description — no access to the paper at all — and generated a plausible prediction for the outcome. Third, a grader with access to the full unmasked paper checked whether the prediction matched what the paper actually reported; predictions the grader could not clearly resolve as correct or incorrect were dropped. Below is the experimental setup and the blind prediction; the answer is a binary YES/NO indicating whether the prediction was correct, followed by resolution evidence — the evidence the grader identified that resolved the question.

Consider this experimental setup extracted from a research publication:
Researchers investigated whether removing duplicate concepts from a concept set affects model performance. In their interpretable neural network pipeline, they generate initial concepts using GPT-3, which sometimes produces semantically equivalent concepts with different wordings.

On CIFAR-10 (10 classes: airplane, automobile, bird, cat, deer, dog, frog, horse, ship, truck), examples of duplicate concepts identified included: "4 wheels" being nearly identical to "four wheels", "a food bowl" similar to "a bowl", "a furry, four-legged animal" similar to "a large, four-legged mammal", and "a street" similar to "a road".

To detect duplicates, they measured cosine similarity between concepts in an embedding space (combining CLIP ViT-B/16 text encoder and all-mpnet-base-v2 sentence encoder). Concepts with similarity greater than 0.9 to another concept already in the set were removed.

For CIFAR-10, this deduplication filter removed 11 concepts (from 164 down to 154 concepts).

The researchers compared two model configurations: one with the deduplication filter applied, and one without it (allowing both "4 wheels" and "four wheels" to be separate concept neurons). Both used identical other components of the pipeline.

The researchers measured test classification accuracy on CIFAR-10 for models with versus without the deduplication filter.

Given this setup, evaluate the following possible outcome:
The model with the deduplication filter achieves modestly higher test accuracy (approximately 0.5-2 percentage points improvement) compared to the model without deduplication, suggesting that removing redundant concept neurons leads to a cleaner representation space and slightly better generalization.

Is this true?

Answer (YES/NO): NO